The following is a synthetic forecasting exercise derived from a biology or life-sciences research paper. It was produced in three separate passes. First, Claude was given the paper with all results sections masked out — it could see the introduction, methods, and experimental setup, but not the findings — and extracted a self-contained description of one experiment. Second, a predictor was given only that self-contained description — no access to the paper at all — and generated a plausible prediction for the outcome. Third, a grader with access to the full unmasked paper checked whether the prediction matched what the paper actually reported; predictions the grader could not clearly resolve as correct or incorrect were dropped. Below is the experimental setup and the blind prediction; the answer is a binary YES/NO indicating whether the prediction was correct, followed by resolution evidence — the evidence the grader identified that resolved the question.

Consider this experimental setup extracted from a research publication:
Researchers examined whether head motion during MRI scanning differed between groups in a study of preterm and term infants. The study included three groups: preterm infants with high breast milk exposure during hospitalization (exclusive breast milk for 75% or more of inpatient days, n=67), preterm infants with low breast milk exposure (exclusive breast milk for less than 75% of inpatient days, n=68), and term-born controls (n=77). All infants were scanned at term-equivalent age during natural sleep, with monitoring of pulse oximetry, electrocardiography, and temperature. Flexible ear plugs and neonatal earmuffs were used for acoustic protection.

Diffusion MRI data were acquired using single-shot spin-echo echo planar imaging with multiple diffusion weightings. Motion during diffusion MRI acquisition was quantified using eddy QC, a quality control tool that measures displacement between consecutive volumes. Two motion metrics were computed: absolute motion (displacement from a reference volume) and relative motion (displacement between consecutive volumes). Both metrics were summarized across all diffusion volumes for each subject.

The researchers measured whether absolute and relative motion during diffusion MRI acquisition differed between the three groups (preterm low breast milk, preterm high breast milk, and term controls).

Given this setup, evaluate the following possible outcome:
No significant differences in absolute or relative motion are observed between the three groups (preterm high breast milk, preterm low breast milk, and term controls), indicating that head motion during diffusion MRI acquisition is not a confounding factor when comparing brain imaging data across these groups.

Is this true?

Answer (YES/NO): YES